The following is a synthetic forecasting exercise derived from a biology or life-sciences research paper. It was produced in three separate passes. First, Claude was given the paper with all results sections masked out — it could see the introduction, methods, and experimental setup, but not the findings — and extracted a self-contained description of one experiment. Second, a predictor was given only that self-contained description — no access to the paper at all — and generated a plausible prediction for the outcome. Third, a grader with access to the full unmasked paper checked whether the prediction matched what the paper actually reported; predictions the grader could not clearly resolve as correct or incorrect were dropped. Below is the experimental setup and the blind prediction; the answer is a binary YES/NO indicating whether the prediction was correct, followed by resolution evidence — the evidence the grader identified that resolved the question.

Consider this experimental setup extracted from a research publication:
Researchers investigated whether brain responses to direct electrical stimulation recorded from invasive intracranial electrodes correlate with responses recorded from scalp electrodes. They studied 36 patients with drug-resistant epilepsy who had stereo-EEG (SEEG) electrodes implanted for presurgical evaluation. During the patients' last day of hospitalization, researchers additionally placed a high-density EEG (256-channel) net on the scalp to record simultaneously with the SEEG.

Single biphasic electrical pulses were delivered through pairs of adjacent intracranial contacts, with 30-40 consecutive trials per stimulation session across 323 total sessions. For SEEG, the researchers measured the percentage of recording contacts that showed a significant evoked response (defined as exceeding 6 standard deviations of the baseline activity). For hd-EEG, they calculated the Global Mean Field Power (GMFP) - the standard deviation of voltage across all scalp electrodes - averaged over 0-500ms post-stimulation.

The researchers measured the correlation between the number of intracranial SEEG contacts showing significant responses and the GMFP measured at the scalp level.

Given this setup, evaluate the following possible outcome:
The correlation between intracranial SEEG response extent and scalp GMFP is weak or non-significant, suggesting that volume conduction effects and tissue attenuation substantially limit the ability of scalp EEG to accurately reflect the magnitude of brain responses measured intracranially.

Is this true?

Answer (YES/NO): NO